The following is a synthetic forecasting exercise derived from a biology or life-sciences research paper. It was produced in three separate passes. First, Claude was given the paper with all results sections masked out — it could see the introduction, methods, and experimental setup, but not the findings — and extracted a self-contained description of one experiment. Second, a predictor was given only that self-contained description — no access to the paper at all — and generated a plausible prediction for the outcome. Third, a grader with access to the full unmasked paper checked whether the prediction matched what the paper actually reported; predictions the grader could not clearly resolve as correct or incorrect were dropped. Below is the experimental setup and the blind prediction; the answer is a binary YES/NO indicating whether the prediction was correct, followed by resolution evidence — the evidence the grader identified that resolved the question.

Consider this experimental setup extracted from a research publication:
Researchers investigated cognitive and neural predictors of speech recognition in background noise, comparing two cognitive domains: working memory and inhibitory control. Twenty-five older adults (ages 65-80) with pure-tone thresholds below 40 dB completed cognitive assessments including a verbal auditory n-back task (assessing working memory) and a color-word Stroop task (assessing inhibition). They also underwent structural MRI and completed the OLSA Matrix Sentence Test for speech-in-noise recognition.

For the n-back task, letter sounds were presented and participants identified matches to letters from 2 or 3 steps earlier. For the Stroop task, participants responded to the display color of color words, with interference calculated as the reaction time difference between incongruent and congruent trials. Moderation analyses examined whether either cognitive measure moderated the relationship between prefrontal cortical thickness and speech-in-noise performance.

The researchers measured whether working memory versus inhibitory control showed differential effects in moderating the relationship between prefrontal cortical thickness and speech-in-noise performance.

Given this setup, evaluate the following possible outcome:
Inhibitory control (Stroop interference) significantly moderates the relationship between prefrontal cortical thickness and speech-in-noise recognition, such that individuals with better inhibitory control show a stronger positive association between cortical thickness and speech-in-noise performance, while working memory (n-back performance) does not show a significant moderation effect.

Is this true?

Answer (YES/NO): NO